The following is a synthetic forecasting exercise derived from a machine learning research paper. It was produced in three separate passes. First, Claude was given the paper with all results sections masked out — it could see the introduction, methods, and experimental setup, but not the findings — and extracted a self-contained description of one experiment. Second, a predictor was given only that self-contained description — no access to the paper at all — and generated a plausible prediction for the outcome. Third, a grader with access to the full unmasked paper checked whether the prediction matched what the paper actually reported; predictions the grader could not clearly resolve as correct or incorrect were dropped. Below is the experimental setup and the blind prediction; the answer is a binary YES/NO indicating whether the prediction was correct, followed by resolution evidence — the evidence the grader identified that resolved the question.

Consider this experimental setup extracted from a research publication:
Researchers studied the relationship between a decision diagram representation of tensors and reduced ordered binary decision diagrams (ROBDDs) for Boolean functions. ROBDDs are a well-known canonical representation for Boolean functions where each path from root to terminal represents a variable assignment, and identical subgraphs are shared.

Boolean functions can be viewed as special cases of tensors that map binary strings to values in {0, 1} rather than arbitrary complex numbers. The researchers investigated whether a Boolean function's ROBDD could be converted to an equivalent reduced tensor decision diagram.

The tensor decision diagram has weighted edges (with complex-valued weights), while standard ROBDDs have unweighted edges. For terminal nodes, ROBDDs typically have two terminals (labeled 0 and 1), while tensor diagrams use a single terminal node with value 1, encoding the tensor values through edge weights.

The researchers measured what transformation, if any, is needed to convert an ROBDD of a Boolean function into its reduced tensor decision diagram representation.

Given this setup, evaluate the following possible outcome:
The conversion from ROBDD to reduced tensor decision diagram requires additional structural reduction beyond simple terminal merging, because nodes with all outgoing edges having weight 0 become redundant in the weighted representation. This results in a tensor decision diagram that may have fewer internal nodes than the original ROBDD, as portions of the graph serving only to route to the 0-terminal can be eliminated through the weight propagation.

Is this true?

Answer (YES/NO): NO